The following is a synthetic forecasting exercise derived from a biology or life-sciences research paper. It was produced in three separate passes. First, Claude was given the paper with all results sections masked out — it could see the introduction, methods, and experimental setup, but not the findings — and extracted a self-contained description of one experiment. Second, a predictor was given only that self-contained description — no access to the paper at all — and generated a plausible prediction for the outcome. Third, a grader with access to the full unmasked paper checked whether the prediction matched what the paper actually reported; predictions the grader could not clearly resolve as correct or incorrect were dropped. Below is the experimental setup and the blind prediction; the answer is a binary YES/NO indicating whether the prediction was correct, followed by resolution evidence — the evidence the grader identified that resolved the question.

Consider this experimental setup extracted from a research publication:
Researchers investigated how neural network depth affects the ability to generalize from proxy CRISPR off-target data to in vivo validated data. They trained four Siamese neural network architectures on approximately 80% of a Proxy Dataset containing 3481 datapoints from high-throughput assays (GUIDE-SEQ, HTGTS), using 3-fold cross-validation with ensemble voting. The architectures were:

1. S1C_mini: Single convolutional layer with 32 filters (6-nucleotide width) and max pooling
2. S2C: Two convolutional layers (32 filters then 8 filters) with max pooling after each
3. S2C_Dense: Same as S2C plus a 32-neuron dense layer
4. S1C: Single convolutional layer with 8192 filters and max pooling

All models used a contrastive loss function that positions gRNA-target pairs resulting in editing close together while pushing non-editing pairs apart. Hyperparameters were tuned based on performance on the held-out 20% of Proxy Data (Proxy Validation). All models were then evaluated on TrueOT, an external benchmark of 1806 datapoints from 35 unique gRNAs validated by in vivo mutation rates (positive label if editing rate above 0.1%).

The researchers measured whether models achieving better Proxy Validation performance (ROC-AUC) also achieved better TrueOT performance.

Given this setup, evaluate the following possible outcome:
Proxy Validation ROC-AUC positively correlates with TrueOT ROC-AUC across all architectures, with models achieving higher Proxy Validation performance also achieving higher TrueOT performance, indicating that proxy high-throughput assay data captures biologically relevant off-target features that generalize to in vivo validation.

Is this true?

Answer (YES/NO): NO